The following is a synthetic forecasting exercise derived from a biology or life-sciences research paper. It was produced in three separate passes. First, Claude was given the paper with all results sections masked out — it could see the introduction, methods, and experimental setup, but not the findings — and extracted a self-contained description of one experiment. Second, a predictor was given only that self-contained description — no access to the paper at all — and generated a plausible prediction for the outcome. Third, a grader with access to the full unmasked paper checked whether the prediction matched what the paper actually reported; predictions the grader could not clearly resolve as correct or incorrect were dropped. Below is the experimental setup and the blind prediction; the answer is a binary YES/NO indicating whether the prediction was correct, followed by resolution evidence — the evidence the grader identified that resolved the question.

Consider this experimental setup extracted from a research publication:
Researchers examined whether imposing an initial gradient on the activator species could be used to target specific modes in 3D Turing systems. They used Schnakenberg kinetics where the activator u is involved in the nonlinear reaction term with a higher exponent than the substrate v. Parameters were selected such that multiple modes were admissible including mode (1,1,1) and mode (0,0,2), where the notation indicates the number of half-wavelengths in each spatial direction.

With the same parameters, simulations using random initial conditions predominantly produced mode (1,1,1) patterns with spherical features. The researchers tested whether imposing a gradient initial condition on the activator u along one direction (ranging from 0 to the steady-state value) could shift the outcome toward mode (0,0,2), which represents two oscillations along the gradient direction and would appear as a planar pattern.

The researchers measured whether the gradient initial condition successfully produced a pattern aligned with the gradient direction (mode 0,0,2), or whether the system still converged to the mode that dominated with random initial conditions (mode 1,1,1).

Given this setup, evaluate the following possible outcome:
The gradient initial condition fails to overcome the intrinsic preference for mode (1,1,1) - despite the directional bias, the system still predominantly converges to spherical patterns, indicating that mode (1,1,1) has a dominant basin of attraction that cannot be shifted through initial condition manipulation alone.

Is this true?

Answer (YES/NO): NO